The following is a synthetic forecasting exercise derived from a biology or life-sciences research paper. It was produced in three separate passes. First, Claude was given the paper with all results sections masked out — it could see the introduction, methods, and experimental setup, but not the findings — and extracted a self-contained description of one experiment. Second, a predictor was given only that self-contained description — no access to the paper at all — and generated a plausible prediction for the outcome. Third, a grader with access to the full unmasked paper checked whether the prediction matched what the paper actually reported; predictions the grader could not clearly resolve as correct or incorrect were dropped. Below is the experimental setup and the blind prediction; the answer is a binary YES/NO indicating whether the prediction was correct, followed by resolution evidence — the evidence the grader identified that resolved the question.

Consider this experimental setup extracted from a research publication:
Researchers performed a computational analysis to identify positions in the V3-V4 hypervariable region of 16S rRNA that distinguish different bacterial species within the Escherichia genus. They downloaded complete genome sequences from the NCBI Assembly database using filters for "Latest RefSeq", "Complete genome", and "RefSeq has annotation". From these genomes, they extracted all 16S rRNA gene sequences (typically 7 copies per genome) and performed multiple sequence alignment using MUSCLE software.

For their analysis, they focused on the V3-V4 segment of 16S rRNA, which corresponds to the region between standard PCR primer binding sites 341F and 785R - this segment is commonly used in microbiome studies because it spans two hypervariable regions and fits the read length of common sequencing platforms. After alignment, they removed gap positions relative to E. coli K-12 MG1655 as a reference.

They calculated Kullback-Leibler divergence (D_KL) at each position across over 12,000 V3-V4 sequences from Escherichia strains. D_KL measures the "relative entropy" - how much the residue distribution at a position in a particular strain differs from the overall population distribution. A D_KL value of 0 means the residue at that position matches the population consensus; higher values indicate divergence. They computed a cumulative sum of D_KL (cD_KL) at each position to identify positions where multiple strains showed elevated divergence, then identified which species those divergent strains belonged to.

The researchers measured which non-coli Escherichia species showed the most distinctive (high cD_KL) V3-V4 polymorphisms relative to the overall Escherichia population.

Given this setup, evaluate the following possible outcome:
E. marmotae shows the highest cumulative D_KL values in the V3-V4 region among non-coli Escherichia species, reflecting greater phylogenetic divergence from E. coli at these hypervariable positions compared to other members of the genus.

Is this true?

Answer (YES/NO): NO